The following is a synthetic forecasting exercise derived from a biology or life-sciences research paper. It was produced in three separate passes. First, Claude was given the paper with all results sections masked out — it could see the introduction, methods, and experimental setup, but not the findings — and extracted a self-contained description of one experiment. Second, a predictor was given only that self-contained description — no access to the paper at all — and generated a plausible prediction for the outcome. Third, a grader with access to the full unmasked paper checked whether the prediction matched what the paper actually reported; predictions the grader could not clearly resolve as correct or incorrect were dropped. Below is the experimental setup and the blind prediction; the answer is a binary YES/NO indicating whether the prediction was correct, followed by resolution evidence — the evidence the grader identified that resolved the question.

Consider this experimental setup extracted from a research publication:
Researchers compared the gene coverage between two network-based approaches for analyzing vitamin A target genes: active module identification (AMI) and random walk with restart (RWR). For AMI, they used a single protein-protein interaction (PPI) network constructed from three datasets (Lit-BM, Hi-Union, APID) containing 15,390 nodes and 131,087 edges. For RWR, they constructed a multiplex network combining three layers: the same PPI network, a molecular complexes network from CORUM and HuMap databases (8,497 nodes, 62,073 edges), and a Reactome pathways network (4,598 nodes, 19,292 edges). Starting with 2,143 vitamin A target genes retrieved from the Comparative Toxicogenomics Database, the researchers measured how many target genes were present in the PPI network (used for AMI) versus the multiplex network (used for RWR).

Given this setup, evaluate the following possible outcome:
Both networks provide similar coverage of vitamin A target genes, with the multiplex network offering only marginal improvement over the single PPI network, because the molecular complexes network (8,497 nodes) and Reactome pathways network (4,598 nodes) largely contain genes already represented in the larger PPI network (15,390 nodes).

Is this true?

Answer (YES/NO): YES